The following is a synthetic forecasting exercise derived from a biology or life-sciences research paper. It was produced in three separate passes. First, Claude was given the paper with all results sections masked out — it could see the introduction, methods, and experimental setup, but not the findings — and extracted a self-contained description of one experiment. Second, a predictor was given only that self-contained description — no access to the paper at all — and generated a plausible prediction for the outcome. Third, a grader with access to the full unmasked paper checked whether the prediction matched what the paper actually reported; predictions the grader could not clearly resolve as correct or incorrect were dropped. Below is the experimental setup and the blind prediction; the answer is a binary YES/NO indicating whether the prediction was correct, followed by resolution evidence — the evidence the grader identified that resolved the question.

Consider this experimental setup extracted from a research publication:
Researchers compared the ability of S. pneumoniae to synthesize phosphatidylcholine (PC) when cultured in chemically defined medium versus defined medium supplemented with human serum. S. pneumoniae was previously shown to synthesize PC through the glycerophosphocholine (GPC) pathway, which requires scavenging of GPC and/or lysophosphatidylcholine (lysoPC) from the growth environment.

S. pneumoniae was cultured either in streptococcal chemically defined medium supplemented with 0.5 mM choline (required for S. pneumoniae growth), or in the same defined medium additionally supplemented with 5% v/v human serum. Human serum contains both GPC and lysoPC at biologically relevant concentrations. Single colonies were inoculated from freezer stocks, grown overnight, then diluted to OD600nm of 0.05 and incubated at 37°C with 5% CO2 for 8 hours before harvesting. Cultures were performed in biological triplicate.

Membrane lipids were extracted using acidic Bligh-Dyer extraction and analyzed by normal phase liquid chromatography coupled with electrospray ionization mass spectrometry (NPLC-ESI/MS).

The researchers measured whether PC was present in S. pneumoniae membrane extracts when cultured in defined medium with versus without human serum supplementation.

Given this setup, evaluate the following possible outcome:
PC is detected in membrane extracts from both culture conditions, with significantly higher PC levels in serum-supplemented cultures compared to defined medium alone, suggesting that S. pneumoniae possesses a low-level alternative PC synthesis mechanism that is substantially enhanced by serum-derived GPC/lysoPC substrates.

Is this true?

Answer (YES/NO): NO